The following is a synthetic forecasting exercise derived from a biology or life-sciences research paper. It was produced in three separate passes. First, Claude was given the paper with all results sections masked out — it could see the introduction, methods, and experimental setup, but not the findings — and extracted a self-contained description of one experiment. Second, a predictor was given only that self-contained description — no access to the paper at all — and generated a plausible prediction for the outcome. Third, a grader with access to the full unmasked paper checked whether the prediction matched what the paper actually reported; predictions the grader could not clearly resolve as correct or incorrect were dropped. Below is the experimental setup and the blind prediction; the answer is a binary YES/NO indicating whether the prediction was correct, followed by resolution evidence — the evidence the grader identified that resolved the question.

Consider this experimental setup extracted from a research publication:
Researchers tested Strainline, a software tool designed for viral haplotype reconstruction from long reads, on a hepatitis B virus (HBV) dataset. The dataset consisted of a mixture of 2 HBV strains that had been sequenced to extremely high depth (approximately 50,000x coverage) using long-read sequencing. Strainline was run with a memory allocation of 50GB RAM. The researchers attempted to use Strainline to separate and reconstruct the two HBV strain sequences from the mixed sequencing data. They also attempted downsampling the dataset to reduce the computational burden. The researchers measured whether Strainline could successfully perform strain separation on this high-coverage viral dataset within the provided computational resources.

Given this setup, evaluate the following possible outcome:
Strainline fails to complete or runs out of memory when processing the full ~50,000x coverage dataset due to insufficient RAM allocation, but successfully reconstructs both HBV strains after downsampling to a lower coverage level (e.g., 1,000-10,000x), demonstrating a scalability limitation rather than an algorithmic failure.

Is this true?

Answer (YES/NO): NO